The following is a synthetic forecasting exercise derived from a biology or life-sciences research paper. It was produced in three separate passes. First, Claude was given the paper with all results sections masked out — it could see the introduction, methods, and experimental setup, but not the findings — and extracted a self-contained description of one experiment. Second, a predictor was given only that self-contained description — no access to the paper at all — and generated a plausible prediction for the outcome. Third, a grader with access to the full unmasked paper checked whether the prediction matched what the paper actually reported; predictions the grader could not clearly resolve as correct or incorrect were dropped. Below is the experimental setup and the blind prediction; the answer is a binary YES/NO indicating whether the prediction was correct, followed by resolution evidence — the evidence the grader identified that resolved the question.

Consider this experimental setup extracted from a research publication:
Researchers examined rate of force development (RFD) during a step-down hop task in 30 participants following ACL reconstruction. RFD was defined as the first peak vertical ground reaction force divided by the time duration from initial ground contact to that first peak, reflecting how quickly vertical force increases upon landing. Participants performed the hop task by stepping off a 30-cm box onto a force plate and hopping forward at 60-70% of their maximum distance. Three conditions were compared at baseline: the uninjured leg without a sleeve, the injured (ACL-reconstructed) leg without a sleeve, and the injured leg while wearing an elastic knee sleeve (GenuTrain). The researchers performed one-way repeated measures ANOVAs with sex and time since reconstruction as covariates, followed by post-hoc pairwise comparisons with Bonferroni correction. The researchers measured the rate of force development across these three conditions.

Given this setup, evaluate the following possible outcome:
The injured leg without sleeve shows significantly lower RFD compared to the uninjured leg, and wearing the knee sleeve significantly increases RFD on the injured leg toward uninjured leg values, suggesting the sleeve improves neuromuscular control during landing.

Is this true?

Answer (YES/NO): NO